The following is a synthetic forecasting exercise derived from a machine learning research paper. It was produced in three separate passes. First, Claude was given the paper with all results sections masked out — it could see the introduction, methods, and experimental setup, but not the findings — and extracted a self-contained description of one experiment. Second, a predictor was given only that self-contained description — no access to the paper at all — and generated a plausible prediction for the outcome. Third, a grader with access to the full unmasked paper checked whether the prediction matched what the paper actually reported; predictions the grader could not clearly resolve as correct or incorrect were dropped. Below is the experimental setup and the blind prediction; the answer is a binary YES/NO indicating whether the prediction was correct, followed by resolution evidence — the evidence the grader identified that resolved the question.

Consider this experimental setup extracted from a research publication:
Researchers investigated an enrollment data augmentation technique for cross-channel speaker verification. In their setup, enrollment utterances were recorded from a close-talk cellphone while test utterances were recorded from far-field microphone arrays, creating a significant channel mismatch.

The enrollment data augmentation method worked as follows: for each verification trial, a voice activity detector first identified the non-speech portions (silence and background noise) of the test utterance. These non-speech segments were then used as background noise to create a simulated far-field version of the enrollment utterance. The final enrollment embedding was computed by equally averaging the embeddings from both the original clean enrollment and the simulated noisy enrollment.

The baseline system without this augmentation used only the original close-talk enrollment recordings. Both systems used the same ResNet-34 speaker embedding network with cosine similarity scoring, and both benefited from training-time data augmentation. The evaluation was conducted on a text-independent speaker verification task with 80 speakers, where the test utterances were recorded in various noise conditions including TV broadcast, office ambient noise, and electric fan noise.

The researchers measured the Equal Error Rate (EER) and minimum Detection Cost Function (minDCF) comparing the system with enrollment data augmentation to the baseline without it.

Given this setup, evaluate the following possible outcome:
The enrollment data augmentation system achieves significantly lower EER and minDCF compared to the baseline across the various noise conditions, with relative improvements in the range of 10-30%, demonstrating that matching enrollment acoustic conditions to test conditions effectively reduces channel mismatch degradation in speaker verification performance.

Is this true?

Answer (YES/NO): NO